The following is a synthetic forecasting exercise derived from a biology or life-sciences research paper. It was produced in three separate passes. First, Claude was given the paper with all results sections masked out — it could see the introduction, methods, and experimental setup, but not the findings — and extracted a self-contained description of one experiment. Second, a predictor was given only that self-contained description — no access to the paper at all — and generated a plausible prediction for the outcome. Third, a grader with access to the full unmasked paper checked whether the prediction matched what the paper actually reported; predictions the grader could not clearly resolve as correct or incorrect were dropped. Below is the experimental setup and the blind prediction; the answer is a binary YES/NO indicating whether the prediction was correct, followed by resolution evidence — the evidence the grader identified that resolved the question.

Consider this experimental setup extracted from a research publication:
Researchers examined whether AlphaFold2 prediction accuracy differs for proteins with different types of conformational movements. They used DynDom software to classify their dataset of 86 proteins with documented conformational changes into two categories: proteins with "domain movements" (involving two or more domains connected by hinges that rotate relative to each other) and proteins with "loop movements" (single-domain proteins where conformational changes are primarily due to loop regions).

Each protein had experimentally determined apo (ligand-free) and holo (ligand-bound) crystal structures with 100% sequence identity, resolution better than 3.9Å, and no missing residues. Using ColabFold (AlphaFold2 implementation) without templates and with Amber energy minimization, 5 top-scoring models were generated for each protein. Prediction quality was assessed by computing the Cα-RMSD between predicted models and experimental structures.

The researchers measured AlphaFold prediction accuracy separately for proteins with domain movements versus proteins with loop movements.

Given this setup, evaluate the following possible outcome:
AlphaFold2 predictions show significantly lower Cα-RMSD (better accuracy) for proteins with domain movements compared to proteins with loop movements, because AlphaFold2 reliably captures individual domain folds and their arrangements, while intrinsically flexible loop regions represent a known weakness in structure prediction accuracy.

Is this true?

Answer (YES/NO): NO